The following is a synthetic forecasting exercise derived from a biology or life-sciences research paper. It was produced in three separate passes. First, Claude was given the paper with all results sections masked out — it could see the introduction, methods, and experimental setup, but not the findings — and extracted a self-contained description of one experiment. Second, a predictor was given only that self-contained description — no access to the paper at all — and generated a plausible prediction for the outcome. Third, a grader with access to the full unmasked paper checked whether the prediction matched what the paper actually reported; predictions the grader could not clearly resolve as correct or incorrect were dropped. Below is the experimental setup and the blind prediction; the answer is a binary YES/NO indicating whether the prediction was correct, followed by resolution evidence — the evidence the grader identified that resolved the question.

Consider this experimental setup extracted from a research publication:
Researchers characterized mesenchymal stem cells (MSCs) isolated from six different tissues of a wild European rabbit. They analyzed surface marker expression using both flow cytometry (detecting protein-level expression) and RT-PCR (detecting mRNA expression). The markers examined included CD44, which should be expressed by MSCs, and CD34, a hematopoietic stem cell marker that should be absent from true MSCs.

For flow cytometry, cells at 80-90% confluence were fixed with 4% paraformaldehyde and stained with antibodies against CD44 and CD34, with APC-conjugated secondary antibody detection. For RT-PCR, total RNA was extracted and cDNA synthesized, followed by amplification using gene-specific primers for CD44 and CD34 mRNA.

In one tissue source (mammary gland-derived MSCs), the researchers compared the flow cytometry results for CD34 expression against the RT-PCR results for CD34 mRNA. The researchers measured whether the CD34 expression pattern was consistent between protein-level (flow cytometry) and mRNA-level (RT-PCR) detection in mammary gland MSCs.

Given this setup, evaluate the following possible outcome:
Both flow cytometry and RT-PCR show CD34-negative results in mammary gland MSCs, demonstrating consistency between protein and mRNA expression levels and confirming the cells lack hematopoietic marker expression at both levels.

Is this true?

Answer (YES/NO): YES